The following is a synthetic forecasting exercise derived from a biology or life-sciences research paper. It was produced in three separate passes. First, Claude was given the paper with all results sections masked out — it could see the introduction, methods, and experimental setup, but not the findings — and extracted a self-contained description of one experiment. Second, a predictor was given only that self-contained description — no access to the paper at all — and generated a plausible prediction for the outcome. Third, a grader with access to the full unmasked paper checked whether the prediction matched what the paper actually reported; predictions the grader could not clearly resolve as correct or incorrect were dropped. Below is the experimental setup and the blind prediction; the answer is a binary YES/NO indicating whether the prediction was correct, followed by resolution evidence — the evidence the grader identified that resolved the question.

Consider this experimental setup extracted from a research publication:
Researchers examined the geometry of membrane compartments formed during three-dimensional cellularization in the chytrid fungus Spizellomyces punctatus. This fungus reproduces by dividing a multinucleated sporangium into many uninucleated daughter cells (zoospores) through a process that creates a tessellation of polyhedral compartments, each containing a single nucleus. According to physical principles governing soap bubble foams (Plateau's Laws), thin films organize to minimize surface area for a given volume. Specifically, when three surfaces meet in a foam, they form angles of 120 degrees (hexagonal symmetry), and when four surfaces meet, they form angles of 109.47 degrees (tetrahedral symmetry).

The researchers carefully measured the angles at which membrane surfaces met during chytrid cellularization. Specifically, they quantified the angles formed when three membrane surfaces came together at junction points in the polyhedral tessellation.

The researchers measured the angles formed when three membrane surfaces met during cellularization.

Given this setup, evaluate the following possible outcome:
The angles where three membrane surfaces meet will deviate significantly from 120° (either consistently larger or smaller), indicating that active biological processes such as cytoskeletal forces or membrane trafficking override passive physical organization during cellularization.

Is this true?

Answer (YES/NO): NO